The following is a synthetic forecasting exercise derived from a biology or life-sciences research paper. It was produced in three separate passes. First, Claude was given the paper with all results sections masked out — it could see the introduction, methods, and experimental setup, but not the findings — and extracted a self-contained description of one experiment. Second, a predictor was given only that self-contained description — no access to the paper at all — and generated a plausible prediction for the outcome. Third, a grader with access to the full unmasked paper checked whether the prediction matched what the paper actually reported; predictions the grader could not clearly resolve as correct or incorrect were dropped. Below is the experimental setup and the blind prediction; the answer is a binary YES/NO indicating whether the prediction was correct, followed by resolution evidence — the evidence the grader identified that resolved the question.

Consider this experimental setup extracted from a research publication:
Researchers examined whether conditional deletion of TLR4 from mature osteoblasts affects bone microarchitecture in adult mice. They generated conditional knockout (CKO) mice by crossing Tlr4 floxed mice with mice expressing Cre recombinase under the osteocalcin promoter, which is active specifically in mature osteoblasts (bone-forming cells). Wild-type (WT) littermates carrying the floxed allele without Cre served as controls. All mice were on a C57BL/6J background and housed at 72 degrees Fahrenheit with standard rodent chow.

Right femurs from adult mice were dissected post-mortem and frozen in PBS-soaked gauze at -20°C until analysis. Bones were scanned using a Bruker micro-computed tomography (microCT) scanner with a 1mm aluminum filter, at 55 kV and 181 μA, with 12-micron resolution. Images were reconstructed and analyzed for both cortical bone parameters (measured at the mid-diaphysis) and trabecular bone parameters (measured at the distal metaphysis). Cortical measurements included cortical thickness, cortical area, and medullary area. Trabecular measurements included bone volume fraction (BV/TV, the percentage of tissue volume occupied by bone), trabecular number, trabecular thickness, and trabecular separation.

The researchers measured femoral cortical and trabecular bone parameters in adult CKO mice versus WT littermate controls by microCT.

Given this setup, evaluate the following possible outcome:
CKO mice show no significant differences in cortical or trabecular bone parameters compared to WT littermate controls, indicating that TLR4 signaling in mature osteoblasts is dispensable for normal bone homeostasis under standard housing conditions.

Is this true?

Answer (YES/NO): YES